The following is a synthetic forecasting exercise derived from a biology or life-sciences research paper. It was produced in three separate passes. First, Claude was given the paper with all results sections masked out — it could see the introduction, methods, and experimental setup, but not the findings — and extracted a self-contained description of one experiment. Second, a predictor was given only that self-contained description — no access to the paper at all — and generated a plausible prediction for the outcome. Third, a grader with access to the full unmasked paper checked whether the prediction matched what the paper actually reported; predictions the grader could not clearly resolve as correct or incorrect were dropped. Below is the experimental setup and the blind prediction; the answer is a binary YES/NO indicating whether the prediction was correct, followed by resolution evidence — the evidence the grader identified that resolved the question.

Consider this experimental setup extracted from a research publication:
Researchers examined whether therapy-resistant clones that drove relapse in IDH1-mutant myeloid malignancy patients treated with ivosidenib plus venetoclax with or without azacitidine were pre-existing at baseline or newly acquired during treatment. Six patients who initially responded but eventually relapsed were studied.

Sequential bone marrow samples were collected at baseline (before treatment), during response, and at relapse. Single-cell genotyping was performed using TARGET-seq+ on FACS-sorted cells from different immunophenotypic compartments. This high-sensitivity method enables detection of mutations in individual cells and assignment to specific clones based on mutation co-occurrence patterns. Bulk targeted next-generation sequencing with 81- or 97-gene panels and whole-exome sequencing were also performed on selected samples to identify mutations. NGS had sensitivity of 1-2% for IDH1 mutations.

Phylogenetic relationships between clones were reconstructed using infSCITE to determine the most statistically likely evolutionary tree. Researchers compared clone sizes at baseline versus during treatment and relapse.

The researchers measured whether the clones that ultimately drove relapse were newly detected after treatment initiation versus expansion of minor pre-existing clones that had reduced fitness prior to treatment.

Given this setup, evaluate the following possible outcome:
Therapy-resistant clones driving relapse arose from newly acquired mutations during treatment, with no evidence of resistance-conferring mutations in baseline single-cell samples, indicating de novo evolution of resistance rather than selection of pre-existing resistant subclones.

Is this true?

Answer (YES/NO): NO